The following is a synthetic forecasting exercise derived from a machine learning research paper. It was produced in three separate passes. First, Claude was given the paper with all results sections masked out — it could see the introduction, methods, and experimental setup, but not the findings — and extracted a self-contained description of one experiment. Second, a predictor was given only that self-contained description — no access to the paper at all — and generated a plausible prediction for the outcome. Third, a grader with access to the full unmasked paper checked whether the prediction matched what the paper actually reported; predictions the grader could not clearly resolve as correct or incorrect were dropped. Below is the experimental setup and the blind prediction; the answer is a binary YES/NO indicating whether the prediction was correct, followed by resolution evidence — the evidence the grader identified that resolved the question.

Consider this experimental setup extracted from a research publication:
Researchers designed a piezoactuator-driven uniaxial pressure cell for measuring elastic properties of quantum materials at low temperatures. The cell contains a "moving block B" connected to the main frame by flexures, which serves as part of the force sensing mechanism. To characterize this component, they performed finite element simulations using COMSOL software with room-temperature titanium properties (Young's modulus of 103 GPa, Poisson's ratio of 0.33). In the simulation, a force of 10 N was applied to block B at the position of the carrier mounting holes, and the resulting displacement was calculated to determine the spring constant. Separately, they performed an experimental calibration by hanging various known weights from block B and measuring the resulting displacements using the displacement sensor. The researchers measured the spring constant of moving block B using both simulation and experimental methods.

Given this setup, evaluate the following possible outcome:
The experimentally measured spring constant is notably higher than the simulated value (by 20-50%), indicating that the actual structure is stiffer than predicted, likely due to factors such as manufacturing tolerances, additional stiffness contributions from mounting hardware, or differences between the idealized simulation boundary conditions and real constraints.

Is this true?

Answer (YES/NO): NO